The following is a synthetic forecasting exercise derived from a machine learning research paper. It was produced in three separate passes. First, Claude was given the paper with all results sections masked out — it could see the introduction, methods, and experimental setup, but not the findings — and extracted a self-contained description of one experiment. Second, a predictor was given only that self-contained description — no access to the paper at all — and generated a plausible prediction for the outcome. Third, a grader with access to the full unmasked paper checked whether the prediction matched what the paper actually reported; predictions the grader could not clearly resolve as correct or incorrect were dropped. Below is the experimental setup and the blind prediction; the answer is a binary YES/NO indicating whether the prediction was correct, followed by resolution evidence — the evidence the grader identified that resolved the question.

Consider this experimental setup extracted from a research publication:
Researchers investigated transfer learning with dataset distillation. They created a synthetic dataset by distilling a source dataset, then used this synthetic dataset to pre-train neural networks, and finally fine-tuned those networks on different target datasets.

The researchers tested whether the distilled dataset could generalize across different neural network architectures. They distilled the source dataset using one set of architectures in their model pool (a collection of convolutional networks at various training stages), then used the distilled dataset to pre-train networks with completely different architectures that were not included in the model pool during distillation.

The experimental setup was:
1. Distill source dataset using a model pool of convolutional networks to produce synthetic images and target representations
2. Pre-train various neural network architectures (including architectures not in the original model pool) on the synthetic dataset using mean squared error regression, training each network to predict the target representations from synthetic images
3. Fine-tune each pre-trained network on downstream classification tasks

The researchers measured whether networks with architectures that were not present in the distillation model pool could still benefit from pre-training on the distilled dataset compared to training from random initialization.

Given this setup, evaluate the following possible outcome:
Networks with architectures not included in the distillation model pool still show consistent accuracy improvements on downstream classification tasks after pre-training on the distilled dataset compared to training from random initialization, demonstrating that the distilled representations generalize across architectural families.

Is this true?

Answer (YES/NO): YES